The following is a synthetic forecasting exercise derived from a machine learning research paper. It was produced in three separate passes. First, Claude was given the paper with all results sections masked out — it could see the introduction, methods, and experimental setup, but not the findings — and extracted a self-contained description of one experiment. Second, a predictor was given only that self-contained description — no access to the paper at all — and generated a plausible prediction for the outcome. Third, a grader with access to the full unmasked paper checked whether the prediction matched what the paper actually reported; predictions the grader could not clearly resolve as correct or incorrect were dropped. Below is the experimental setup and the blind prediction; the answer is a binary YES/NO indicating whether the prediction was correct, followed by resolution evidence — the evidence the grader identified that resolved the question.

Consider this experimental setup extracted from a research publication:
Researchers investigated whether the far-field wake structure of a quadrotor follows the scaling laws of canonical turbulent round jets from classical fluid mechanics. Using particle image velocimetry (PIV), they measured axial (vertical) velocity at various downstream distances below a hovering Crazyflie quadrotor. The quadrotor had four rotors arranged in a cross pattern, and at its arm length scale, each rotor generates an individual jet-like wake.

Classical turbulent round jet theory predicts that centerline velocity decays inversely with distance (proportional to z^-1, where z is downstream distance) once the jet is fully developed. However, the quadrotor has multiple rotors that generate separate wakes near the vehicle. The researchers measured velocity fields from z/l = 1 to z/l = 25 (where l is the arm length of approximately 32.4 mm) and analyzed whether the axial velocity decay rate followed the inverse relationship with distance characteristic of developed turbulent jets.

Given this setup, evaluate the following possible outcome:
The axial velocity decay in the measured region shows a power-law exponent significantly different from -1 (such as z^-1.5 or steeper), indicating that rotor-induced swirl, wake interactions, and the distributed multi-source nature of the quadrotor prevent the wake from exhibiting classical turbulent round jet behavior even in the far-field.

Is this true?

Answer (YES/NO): NO